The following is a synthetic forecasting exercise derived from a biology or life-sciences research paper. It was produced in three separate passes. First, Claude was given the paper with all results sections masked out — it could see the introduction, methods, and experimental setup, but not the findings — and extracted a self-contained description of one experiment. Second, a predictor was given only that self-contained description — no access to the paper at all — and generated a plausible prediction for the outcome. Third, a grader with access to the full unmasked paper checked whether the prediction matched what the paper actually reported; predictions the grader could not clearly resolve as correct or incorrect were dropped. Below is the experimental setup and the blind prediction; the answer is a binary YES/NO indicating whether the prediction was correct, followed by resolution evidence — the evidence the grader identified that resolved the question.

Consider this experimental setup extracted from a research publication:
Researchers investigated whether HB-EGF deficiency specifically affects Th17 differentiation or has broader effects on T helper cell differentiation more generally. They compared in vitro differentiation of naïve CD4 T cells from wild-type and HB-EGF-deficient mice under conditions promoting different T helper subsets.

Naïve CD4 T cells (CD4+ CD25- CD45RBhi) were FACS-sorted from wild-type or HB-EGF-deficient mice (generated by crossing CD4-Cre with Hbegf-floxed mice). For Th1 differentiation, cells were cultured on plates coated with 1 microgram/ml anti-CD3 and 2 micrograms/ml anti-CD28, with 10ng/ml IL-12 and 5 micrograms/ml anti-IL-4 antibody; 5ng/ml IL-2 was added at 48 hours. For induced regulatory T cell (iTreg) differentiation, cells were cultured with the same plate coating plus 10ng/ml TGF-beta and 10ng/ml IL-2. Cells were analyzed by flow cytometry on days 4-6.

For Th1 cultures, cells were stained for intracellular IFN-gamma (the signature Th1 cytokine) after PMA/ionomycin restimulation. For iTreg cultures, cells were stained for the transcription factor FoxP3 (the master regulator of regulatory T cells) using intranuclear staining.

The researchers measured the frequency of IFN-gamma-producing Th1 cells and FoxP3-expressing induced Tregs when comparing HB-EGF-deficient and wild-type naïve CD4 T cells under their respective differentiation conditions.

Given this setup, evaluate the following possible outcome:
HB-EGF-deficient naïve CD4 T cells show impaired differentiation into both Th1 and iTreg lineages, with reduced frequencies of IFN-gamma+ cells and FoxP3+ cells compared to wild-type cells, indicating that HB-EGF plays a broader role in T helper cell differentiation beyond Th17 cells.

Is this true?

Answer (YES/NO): NO